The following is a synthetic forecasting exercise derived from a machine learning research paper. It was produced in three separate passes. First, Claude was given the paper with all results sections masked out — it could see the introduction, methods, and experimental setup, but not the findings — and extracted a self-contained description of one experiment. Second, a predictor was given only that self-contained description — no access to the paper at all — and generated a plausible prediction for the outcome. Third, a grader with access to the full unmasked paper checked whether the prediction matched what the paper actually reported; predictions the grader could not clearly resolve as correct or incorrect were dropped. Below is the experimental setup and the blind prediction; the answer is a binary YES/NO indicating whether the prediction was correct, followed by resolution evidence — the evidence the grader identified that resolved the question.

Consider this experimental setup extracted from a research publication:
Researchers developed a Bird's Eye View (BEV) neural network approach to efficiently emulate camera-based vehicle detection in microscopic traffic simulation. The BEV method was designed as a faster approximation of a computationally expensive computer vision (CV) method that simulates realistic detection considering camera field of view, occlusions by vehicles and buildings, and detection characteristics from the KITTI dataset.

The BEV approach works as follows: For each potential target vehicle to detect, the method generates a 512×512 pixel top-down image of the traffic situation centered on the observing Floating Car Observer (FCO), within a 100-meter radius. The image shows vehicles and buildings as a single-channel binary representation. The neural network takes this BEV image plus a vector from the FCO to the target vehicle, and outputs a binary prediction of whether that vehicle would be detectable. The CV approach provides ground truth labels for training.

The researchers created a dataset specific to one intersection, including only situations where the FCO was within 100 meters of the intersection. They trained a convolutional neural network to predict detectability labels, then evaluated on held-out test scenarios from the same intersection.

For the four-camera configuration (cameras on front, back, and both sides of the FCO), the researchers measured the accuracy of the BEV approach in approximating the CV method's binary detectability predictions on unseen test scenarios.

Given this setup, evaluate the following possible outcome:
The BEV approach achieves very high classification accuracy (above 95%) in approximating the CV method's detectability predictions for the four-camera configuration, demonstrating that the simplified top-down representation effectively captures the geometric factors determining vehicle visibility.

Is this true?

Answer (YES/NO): NO